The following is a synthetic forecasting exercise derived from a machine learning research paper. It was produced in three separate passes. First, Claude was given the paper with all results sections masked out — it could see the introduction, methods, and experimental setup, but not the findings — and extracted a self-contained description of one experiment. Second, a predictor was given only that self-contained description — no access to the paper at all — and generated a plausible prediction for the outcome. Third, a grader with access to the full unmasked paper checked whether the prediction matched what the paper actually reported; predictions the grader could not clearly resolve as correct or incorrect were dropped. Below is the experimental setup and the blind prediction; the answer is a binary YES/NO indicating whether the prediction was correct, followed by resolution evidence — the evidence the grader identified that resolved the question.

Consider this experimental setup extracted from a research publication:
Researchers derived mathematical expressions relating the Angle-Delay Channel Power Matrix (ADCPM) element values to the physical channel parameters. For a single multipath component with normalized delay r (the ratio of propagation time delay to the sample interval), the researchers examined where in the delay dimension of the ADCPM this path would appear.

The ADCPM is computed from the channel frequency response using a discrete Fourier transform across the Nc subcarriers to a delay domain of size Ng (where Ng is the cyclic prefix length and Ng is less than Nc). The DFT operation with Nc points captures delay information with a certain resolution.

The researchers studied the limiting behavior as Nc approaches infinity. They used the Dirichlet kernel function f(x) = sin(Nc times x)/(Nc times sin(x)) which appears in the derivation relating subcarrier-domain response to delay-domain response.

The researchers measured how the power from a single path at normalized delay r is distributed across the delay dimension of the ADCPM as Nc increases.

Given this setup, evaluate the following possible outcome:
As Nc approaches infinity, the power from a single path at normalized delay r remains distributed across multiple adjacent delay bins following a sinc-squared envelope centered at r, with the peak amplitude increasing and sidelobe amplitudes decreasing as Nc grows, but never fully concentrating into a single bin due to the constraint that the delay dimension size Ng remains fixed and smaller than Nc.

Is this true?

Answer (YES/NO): NO